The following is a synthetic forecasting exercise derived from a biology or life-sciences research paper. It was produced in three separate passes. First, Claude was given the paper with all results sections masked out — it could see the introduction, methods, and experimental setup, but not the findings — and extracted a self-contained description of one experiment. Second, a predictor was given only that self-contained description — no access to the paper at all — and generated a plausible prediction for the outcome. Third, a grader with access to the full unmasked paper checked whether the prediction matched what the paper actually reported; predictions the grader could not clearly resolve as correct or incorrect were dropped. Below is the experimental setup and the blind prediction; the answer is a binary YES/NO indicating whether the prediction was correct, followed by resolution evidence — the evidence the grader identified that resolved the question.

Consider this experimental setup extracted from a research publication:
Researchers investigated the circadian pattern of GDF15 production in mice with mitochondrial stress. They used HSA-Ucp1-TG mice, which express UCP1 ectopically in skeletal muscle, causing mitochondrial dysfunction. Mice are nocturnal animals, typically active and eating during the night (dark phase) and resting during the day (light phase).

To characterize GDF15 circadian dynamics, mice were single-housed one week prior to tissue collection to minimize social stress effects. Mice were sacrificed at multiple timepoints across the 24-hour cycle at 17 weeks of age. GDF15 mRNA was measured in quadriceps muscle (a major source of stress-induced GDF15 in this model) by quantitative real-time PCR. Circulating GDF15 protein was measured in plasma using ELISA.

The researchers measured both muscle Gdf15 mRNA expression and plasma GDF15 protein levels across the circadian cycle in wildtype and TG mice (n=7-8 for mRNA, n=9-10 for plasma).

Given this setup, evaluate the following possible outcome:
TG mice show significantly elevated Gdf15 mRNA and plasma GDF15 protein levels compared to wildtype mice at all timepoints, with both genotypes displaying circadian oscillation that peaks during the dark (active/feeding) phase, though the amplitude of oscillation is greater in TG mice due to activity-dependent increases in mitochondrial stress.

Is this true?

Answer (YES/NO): NO